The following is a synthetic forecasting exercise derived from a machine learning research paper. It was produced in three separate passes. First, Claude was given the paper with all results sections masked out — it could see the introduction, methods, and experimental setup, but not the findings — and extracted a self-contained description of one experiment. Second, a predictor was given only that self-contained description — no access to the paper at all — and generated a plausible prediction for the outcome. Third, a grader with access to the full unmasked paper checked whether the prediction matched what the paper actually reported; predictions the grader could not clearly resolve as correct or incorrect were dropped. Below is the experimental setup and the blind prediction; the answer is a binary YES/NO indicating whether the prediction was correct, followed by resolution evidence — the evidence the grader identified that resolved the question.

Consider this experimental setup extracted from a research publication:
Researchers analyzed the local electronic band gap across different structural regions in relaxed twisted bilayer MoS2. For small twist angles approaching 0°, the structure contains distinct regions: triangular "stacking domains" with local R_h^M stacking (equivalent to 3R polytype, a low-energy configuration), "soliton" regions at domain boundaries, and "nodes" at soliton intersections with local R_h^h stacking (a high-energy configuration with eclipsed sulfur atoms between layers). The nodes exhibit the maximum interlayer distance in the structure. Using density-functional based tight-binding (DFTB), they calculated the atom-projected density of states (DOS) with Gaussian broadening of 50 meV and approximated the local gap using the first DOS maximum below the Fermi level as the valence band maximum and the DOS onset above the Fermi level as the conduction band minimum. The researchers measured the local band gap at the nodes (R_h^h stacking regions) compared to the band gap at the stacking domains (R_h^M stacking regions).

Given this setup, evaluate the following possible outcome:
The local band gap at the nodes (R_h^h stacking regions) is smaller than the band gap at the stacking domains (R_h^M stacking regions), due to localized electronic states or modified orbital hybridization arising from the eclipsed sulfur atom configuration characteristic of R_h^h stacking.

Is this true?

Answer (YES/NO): NO